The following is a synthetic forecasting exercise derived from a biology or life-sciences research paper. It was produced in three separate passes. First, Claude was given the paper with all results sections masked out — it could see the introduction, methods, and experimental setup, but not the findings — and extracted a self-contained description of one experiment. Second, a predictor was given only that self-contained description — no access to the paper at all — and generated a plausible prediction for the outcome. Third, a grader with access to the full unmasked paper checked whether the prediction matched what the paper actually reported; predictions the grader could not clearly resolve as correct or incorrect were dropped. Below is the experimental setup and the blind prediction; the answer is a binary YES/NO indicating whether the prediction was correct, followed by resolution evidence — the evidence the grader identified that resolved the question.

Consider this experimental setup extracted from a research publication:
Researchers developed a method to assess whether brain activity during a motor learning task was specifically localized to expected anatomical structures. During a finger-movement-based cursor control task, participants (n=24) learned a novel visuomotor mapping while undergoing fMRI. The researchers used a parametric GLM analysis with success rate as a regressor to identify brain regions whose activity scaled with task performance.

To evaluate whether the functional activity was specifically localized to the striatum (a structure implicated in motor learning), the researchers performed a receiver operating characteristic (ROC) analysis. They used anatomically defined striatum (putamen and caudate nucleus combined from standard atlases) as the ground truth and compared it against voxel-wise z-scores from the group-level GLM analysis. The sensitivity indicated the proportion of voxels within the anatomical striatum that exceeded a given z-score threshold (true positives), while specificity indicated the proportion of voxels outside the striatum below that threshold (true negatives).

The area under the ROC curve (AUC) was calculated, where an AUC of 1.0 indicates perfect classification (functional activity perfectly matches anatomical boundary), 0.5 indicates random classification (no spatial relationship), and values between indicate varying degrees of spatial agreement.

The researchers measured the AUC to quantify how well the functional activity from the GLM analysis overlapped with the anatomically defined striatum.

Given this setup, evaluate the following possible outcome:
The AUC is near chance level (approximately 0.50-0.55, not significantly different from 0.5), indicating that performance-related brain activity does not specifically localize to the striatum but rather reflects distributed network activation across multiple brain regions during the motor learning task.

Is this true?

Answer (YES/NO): NO